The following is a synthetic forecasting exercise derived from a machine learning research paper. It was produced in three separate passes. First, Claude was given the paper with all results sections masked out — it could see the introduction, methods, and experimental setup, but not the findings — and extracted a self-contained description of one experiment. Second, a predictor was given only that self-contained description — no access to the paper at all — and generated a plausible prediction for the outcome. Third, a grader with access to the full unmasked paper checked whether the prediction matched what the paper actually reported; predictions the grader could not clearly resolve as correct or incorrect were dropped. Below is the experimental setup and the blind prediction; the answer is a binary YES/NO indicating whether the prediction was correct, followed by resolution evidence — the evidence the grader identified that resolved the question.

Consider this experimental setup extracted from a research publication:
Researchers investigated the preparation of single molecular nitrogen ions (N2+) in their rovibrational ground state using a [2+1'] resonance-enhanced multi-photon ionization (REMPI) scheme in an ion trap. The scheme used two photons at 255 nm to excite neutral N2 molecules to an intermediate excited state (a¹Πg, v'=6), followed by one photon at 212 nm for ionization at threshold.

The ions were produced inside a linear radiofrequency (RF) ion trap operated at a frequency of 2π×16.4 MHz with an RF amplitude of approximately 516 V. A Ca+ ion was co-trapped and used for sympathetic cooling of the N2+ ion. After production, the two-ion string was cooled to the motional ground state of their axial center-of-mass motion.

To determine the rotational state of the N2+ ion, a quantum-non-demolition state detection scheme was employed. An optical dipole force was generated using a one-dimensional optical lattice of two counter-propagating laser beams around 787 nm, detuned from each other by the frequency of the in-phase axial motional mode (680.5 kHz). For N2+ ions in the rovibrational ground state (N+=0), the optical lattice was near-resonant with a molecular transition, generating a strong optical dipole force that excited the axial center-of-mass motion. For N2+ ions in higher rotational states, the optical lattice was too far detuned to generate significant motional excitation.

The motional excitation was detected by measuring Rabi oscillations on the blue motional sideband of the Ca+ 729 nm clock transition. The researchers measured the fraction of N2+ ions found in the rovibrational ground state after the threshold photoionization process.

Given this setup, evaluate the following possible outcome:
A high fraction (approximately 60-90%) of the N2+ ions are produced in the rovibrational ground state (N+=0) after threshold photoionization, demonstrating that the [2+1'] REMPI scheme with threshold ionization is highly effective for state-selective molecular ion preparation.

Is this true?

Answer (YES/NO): NO